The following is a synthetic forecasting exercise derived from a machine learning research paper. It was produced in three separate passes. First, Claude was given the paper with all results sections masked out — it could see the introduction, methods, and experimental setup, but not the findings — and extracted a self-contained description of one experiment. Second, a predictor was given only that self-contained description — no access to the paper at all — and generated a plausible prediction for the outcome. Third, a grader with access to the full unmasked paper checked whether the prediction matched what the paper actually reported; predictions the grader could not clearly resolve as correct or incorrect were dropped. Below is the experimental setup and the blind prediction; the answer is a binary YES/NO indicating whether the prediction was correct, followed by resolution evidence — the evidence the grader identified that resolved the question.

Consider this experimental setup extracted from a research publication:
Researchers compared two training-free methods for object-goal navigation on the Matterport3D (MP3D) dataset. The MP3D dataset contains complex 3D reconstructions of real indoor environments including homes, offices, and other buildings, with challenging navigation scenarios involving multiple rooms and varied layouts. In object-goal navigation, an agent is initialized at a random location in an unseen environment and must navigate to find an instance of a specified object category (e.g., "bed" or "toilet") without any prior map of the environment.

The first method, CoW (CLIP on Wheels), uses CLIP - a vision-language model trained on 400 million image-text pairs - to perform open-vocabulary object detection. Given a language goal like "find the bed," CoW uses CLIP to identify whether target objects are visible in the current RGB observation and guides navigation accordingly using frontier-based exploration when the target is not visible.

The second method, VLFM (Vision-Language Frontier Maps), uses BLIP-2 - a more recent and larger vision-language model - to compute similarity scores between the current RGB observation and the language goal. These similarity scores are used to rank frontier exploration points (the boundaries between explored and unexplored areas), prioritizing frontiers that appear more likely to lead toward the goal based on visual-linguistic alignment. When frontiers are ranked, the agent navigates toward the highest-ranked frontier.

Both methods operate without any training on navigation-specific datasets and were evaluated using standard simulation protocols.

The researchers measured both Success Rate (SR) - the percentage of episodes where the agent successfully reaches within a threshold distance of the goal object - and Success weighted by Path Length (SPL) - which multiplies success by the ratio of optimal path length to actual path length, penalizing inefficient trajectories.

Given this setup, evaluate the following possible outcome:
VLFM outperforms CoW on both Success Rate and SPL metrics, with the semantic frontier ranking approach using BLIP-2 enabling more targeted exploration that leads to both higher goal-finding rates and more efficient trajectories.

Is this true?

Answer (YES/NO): NO